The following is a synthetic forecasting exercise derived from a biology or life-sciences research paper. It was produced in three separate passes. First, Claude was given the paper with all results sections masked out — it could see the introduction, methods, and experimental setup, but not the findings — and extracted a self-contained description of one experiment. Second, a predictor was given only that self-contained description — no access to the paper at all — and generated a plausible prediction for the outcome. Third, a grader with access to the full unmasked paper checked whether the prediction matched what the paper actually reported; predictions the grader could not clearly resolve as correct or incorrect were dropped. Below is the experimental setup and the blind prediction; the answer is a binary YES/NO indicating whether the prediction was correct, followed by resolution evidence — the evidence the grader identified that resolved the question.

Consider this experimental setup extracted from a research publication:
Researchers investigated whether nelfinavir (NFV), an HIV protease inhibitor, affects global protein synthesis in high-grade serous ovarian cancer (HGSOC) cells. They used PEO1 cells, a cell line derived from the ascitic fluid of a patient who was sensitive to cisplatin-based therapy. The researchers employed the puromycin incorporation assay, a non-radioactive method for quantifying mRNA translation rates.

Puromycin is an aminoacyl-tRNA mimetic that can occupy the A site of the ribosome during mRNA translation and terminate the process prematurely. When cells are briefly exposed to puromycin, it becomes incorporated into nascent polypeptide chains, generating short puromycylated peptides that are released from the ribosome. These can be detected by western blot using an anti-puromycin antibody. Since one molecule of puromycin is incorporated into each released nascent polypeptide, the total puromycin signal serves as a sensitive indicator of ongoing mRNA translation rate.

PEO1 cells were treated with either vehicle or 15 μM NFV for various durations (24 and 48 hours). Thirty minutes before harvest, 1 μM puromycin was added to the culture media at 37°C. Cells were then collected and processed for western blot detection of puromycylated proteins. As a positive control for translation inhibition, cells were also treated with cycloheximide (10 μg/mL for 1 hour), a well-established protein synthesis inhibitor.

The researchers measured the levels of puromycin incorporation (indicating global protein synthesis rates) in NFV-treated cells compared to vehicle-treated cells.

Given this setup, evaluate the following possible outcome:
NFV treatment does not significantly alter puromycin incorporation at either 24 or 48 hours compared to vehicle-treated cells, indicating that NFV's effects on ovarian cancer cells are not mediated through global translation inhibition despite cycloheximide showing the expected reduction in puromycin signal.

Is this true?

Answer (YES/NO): NO